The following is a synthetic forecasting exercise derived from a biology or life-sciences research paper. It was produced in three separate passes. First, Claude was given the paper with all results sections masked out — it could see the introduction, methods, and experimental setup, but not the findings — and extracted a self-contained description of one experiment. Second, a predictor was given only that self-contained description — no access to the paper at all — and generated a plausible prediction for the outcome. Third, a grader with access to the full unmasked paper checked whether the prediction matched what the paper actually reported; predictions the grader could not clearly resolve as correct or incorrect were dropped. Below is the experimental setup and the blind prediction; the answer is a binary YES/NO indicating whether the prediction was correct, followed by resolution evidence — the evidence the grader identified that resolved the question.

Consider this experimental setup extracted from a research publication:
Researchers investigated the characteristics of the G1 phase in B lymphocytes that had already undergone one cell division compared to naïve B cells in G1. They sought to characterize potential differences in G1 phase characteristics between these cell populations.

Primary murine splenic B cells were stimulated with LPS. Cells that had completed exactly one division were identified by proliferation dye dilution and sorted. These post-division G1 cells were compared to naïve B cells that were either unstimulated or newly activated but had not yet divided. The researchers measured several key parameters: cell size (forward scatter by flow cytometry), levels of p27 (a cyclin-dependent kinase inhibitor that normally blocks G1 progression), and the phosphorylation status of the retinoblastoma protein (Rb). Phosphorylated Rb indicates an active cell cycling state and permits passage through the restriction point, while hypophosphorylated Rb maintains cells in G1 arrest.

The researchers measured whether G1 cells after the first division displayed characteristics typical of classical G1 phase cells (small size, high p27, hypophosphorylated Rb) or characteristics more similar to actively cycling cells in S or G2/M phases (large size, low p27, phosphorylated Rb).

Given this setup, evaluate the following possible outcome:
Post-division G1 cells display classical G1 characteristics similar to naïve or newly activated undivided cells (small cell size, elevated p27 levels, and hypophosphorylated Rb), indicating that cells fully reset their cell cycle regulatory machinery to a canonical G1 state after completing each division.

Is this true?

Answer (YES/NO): NO